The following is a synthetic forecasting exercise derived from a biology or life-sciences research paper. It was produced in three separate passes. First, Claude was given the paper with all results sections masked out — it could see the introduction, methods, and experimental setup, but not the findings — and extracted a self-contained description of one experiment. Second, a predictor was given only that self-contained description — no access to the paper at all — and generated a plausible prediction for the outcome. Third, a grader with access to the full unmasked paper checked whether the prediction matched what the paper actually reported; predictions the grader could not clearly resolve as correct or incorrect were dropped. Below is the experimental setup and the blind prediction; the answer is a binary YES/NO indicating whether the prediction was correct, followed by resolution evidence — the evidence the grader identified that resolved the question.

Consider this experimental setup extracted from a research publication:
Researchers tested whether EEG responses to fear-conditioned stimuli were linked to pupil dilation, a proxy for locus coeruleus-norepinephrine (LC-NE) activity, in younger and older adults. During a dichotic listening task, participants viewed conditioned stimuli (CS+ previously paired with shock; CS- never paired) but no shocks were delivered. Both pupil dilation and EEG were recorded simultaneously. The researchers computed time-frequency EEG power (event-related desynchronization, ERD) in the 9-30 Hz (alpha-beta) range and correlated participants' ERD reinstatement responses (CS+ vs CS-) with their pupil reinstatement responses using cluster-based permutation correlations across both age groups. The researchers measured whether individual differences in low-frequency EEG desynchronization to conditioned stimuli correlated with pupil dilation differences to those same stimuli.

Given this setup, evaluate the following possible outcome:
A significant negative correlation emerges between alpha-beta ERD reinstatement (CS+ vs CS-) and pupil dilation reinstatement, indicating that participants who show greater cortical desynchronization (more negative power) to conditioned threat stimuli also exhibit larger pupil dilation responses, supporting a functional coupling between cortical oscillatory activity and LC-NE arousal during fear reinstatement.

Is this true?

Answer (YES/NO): YES